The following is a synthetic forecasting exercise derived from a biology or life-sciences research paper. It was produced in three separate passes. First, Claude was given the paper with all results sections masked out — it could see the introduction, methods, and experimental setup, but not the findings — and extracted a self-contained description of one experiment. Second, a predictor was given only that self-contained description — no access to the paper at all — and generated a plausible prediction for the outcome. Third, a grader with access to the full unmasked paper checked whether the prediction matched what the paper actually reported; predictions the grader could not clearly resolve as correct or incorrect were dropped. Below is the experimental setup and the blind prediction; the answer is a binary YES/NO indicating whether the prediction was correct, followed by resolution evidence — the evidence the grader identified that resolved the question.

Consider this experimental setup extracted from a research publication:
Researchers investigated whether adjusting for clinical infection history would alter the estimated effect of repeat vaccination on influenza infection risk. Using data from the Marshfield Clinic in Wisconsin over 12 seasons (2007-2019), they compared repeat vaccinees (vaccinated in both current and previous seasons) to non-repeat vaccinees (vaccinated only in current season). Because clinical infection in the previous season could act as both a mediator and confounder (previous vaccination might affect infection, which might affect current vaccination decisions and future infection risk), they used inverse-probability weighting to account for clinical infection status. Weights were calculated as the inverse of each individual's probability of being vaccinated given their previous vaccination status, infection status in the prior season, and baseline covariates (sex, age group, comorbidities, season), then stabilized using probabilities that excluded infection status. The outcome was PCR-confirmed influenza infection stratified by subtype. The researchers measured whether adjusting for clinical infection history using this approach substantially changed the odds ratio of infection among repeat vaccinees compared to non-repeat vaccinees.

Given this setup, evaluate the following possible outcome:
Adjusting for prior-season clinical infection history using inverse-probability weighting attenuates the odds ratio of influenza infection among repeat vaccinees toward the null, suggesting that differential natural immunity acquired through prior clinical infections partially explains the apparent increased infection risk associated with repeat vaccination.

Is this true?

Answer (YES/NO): NO